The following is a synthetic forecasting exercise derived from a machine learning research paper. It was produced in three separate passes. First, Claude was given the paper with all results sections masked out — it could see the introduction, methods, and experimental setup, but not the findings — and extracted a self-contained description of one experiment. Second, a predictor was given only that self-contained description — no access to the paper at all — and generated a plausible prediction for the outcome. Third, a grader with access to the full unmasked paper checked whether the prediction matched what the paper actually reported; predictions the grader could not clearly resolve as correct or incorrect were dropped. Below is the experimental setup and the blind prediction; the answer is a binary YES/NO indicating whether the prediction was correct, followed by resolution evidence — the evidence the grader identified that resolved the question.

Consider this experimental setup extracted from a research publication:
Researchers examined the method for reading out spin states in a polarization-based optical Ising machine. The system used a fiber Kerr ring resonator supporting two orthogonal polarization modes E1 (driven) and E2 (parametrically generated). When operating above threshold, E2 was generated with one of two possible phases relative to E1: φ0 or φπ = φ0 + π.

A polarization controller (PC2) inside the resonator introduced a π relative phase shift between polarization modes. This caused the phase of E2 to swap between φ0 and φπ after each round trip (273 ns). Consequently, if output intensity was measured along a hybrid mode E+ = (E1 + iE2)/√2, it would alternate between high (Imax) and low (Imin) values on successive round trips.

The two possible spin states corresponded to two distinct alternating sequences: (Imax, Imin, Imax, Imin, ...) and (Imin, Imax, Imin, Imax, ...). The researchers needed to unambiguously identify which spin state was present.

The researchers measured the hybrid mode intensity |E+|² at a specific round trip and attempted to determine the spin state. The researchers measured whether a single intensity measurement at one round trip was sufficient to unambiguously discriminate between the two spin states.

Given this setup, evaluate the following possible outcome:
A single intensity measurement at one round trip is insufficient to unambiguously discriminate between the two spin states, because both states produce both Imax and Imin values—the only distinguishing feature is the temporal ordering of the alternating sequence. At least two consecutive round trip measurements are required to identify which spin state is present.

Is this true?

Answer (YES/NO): NO